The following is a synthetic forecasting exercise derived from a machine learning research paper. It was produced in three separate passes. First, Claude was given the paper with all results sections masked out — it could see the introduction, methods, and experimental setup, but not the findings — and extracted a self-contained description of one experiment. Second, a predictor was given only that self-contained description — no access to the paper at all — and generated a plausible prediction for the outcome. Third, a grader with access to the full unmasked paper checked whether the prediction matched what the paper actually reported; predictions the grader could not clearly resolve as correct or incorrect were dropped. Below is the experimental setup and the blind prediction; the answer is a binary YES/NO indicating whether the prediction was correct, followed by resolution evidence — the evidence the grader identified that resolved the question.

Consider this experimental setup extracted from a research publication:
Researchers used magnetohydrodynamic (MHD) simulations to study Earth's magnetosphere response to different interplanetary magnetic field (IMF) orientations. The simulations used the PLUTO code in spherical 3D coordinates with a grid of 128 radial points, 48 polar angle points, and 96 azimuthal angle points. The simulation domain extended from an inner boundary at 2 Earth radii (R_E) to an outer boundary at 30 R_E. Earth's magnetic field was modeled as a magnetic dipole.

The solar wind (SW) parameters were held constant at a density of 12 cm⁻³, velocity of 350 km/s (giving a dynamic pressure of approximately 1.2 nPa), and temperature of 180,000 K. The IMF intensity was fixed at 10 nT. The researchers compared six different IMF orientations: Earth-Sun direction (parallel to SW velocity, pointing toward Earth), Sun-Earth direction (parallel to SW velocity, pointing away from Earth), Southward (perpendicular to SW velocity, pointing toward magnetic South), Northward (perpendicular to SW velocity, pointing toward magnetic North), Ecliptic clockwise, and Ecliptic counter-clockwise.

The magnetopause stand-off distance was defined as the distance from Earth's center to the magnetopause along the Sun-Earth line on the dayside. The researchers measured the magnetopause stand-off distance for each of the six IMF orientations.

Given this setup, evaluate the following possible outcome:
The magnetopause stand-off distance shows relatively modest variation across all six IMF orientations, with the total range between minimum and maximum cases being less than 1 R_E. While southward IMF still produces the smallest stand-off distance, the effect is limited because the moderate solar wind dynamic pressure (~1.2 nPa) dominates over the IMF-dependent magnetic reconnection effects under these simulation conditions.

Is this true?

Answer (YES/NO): NO